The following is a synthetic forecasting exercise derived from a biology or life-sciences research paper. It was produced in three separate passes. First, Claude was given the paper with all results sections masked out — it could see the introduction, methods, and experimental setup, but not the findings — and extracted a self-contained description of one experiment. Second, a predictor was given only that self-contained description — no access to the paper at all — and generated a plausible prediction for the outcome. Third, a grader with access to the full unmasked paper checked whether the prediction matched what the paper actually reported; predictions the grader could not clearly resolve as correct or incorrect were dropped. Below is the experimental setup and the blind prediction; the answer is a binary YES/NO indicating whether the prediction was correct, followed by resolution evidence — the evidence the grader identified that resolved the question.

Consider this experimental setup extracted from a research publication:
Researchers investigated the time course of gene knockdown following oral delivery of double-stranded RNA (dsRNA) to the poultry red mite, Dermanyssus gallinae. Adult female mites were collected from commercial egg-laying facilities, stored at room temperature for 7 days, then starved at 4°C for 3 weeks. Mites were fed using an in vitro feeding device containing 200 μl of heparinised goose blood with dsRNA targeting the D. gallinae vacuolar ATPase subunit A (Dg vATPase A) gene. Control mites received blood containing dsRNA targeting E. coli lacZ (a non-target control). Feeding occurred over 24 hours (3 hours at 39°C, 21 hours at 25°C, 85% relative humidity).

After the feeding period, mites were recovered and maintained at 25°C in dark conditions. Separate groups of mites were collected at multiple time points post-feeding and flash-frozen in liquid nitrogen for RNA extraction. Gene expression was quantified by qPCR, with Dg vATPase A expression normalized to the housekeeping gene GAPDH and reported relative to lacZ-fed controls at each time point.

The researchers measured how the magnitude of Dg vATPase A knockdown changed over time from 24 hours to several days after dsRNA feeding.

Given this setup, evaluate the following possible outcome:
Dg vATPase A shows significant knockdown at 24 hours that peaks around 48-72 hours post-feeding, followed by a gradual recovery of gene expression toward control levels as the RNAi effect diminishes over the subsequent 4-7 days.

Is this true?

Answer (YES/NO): NO